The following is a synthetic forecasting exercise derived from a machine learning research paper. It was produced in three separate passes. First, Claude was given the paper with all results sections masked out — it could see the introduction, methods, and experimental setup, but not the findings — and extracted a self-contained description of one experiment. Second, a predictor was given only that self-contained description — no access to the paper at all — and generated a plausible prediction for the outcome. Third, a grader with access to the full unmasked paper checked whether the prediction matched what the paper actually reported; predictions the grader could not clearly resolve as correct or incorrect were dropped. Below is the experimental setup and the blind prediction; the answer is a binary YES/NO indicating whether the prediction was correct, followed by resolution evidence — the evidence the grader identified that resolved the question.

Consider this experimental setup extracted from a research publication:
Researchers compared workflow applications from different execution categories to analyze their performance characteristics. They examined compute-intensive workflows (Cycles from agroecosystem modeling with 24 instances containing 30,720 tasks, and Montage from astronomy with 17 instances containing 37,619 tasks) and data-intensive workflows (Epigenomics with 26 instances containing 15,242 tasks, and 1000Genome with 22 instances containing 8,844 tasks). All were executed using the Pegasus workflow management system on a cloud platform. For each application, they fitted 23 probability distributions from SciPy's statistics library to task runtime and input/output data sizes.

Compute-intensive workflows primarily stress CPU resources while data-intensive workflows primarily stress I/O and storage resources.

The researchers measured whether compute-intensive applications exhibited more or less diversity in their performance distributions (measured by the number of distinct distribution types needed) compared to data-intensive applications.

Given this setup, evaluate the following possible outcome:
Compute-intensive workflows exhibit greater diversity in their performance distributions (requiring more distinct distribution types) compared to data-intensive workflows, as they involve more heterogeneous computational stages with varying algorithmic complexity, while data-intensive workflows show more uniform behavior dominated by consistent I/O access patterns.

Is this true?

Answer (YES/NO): YES